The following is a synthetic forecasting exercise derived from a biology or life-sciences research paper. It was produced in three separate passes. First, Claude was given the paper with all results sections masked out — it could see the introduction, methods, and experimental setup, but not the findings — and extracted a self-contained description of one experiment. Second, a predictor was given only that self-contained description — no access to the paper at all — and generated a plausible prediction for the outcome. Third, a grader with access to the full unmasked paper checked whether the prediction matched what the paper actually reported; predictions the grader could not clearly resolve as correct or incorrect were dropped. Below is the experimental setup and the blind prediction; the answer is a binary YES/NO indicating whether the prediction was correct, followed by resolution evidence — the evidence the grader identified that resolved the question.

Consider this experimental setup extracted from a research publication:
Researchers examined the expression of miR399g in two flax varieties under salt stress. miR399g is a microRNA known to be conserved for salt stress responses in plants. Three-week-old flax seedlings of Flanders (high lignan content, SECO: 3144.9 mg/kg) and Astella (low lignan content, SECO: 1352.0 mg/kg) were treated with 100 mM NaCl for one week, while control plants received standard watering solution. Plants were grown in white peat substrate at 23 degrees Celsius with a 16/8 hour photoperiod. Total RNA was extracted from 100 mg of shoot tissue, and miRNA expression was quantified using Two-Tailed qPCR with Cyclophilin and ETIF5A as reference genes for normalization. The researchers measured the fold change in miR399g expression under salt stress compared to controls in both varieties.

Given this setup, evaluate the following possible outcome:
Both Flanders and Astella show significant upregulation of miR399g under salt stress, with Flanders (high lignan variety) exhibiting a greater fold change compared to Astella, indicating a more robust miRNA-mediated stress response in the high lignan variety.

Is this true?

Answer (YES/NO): NO